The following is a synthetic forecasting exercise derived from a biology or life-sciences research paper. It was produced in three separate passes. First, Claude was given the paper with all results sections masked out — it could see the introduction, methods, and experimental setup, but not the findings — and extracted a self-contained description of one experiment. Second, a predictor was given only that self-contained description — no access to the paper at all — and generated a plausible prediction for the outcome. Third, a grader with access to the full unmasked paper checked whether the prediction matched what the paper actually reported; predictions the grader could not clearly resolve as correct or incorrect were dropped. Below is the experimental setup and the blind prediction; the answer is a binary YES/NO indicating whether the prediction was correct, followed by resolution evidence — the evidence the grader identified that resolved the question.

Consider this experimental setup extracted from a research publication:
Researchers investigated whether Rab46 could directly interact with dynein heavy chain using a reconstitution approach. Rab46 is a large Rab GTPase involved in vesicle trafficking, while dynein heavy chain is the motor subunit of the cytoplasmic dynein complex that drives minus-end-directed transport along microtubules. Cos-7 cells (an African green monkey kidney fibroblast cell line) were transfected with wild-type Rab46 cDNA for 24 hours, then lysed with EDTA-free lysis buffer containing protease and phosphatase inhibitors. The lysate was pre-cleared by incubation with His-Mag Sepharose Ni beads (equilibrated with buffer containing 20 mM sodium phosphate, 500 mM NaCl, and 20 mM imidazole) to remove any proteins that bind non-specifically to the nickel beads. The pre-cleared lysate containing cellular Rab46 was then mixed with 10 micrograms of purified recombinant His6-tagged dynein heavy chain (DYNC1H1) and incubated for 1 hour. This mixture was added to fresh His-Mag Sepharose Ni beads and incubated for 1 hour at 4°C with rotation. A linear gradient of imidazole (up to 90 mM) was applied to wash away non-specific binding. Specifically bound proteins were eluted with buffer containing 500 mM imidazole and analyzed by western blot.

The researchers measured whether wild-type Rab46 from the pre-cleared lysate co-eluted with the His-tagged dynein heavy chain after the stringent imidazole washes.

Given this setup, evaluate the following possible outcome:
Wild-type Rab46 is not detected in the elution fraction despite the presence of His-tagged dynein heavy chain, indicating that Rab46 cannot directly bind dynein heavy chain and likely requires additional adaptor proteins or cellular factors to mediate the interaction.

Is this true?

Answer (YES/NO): NO